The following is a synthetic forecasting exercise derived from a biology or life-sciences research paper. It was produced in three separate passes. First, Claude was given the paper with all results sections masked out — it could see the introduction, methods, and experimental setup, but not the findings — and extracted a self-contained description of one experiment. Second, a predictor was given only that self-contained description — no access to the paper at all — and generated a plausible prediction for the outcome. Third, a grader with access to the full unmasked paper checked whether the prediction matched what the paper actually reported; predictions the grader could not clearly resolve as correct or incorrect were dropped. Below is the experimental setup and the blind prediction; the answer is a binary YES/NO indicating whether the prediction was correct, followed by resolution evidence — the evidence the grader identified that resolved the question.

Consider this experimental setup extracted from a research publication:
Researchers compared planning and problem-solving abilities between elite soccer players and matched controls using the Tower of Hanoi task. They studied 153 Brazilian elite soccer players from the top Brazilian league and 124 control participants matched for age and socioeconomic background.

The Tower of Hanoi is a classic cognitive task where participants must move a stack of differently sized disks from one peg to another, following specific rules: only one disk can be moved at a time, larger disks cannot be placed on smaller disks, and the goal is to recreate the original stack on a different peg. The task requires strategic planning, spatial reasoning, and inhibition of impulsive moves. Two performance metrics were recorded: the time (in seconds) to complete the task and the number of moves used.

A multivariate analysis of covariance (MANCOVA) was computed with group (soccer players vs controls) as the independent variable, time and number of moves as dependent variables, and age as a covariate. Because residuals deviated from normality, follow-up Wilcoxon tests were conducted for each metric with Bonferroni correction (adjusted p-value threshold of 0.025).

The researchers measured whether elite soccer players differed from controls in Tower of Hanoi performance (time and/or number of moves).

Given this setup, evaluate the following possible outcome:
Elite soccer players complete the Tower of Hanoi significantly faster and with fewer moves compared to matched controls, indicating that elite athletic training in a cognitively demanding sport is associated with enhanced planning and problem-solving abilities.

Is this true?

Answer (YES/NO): NO